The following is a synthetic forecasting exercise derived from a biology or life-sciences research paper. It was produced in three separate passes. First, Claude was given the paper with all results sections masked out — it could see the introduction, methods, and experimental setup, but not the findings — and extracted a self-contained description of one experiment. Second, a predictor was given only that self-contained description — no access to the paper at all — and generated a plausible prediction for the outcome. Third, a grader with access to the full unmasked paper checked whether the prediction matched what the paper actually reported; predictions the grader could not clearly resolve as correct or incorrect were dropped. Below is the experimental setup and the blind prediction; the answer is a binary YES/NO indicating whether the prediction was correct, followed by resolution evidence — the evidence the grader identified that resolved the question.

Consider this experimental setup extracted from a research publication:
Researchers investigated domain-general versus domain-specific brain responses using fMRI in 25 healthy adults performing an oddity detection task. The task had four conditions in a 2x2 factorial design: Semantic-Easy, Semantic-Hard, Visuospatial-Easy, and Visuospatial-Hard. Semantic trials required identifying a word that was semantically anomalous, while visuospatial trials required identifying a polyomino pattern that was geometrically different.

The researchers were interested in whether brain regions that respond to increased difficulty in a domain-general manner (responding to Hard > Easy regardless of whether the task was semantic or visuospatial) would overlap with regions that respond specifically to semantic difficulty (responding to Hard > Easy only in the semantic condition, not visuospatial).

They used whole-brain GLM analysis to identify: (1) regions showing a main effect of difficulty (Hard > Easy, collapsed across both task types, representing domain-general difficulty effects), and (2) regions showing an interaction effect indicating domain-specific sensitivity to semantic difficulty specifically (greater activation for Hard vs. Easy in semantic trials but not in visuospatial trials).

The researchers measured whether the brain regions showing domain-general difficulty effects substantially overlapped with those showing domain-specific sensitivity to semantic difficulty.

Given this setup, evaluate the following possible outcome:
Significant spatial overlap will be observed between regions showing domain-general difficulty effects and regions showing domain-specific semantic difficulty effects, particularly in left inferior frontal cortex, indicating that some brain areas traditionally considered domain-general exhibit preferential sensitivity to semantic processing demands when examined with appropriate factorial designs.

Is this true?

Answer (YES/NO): NO